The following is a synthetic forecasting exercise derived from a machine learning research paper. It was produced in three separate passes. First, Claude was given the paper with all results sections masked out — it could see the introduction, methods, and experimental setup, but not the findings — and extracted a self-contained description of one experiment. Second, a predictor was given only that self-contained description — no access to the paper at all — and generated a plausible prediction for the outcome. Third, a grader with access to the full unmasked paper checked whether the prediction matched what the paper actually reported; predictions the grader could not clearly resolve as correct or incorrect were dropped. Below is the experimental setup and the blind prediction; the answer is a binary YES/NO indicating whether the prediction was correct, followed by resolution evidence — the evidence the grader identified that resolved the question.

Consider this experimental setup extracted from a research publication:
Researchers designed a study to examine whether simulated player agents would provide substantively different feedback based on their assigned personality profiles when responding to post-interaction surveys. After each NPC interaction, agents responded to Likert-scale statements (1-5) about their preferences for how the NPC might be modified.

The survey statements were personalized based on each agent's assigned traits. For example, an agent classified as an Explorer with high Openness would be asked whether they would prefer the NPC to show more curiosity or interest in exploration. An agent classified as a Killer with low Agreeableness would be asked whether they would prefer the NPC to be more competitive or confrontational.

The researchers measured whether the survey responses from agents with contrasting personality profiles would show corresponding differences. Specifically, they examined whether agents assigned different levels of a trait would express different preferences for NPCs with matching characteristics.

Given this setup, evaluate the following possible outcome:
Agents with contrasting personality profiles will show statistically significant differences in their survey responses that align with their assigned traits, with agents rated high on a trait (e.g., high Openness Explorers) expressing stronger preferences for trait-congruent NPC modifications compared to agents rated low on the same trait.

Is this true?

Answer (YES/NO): NO